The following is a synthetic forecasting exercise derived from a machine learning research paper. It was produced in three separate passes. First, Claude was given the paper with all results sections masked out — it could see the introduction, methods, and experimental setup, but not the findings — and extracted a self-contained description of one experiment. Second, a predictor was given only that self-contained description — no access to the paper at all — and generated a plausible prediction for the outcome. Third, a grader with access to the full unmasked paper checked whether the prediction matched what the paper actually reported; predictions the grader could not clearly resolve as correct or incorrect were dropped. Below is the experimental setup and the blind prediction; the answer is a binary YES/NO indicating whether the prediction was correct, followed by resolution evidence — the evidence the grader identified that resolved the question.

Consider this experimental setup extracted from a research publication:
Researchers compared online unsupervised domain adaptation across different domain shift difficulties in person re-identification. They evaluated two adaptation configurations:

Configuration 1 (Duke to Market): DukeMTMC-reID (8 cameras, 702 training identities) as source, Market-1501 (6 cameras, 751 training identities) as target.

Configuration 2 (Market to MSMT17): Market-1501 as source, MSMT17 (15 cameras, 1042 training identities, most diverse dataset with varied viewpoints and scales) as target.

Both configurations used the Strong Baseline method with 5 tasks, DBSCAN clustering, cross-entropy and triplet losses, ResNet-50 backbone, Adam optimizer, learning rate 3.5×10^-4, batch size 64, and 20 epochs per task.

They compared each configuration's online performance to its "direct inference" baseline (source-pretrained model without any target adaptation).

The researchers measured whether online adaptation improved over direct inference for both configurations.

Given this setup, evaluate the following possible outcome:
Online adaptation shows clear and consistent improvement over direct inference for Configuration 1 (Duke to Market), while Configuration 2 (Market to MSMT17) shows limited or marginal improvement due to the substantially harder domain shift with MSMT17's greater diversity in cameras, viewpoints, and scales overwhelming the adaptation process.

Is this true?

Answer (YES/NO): NO